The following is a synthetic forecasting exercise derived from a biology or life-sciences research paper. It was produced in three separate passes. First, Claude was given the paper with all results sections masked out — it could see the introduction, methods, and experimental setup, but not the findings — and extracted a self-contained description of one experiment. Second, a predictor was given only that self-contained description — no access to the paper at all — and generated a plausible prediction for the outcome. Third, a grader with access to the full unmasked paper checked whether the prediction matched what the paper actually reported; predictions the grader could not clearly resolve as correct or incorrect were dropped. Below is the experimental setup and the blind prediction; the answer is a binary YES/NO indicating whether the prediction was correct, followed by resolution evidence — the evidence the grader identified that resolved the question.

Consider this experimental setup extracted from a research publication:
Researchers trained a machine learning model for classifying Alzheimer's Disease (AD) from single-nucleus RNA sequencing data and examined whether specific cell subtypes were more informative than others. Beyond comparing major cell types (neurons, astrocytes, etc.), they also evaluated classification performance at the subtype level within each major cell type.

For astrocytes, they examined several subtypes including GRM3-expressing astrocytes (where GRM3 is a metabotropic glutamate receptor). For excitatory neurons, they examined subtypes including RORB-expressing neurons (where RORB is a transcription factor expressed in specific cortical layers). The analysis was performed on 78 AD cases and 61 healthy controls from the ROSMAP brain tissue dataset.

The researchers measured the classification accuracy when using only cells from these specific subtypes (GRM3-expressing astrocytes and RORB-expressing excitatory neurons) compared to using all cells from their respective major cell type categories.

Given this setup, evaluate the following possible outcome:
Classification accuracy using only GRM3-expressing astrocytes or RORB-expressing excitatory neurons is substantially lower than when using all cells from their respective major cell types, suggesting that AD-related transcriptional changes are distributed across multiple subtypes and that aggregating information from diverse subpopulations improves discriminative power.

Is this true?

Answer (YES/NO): NO